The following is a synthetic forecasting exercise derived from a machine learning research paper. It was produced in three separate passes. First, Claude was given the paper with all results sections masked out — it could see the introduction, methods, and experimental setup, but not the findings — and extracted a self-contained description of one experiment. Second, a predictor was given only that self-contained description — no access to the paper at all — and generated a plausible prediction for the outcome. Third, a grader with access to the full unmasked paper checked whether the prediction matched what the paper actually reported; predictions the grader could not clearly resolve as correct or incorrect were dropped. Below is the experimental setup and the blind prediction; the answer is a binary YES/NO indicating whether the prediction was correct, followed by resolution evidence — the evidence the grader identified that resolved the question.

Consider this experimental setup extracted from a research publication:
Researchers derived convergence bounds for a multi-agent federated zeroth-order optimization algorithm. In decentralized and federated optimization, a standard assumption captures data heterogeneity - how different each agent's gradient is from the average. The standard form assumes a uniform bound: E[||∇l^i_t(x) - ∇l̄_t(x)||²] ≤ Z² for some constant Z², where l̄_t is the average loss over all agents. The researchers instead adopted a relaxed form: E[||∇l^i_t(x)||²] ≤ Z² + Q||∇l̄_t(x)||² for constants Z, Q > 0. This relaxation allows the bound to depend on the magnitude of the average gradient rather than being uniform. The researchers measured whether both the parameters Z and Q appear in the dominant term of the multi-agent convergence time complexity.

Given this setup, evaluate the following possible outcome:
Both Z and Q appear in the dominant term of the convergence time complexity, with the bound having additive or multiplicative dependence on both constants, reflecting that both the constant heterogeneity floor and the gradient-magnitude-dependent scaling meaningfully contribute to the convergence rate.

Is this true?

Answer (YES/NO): YES